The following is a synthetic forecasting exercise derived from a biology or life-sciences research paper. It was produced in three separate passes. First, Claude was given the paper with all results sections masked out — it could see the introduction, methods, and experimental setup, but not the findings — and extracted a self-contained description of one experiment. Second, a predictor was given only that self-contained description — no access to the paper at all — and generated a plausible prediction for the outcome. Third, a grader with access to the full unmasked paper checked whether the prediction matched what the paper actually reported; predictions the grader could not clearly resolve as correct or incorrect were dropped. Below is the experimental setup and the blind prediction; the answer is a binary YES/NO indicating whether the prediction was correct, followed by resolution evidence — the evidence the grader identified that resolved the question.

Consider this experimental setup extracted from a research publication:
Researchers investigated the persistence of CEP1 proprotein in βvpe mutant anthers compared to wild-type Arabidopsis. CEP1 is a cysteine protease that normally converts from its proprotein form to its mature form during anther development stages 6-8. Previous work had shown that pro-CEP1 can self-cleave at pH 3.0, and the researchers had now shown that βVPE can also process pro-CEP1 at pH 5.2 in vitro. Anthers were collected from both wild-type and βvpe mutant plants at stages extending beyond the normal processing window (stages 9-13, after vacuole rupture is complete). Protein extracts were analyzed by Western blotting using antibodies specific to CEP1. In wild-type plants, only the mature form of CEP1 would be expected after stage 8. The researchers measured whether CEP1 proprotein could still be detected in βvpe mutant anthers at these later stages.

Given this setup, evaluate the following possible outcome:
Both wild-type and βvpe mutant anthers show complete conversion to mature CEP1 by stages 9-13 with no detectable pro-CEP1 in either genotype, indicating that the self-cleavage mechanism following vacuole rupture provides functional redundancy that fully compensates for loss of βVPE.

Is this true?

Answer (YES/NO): NO